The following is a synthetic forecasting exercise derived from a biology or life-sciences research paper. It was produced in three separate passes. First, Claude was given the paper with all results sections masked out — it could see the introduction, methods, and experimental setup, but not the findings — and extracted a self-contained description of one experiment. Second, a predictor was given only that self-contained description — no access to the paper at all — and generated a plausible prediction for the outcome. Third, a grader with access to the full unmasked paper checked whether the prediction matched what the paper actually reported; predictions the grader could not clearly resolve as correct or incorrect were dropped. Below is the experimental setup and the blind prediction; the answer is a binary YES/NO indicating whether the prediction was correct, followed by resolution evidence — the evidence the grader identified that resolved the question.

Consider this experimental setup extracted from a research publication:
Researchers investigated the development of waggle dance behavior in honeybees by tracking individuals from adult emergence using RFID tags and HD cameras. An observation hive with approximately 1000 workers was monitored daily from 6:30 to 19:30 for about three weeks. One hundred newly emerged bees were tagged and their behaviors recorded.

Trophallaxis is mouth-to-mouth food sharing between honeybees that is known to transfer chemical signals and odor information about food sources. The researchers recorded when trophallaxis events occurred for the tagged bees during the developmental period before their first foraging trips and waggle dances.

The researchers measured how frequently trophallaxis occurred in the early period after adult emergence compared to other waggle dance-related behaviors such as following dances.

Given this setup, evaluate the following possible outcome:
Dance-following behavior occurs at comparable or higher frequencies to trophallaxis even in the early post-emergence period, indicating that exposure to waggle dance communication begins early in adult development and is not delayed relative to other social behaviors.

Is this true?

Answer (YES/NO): NO